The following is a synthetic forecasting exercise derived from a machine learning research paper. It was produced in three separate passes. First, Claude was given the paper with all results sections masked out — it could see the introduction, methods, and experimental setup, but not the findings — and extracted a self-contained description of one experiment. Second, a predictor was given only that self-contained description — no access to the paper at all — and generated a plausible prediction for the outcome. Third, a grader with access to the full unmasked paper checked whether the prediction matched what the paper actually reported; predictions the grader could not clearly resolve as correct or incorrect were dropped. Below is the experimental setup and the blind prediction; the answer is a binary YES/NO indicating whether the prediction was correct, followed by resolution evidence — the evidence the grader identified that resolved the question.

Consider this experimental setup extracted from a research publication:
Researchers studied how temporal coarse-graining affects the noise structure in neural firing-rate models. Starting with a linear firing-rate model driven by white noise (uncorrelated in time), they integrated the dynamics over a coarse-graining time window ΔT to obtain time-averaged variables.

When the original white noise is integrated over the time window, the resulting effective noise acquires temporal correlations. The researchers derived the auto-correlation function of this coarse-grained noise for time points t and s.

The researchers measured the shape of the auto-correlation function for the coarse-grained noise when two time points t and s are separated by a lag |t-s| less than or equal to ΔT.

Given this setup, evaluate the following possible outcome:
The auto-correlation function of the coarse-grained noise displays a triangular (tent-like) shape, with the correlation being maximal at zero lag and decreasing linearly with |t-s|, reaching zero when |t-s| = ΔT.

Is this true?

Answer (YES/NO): YES